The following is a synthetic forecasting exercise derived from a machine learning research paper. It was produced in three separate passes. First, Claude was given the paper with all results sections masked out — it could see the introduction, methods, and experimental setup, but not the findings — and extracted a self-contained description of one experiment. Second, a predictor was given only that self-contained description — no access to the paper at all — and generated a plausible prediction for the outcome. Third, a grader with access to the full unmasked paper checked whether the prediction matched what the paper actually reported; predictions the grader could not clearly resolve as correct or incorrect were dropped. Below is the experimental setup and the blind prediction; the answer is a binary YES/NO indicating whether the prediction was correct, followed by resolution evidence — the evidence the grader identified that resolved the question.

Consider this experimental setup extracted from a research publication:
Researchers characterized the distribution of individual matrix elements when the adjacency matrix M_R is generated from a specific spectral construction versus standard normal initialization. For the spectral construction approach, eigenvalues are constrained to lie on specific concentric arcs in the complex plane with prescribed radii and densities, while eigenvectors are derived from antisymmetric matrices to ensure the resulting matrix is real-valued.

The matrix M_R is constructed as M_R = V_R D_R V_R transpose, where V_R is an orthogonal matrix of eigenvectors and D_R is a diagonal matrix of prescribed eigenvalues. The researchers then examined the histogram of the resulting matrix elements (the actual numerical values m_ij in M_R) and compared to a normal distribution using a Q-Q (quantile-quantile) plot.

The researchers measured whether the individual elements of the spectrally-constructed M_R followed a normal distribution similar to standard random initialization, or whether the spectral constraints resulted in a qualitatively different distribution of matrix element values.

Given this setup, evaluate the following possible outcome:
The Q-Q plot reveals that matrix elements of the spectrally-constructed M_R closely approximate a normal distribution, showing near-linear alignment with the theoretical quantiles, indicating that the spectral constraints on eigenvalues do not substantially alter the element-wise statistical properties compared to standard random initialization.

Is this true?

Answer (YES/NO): NO